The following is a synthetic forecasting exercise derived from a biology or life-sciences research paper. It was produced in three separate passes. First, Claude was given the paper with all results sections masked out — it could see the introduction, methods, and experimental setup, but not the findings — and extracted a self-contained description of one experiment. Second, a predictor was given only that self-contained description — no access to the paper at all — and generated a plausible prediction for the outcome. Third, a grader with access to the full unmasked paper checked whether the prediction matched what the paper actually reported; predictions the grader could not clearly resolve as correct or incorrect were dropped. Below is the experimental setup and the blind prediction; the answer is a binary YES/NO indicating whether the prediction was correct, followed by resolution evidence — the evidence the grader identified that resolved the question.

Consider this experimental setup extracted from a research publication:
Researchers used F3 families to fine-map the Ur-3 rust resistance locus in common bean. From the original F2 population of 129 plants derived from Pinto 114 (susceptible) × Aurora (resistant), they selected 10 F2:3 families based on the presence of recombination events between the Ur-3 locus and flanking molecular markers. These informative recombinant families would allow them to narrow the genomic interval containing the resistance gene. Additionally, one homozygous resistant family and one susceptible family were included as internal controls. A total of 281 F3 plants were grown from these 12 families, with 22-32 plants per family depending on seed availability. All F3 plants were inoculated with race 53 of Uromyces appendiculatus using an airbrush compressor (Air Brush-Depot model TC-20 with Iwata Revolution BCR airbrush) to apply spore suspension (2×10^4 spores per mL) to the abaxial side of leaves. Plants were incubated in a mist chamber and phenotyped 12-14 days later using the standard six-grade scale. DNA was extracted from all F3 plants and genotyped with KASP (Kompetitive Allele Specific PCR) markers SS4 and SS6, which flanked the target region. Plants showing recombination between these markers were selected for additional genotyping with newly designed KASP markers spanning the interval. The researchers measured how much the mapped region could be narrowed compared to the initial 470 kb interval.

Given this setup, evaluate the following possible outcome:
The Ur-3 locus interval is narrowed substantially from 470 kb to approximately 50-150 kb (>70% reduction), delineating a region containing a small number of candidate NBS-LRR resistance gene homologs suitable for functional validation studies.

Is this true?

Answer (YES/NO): YES